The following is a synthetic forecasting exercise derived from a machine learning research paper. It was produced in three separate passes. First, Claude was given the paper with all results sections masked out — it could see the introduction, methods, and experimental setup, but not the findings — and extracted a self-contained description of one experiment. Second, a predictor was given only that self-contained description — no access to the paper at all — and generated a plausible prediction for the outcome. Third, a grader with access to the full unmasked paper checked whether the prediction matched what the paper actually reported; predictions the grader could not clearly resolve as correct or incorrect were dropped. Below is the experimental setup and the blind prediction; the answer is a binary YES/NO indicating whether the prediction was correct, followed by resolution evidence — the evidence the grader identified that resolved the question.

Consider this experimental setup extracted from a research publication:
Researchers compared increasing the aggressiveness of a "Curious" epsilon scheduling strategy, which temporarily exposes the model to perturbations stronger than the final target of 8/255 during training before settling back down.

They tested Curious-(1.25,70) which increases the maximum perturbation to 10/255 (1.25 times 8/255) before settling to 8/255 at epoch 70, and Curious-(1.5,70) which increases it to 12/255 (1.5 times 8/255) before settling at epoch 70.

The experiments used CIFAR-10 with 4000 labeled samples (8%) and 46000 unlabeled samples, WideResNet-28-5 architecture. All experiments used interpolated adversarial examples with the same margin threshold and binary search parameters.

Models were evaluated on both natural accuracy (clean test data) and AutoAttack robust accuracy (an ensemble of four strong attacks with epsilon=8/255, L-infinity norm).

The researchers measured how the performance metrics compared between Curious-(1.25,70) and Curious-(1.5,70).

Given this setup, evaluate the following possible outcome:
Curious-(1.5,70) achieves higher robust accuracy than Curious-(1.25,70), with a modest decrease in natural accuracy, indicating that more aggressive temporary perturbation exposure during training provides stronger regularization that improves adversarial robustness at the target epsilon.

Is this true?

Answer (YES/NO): YES